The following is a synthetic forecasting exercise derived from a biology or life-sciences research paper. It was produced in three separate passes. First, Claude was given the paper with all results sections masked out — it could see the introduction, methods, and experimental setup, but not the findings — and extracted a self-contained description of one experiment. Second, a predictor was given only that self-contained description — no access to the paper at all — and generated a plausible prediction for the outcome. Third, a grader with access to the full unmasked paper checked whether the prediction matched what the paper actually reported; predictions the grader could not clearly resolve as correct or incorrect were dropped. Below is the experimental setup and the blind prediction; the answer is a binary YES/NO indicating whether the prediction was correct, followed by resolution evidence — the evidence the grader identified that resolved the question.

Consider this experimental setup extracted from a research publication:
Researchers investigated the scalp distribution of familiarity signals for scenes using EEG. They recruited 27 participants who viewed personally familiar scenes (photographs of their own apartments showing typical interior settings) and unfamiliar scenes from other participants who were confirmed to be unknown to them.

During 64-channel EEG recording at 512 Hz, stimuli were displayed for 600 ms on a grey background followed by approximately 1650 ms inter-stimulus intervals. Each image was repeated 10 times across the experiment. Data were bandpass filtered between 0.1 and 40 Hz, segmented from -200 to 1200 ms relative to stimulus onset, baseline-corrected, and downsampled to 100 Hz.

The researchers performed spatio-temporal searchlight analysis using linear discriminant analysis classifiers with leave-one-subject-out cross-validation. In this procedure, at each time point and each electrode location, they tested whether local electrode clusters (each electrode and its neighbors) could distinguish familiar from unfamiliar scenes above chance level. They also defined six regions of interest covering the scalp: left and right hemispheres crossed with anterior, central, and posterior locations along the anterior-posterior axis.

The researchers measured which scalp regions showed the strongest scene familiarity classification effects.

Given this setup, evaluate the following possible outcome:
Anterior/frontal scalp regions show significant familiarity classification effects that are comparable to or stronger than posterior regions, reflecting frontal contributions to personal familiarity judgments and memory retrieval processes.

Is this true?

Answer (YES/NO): NO